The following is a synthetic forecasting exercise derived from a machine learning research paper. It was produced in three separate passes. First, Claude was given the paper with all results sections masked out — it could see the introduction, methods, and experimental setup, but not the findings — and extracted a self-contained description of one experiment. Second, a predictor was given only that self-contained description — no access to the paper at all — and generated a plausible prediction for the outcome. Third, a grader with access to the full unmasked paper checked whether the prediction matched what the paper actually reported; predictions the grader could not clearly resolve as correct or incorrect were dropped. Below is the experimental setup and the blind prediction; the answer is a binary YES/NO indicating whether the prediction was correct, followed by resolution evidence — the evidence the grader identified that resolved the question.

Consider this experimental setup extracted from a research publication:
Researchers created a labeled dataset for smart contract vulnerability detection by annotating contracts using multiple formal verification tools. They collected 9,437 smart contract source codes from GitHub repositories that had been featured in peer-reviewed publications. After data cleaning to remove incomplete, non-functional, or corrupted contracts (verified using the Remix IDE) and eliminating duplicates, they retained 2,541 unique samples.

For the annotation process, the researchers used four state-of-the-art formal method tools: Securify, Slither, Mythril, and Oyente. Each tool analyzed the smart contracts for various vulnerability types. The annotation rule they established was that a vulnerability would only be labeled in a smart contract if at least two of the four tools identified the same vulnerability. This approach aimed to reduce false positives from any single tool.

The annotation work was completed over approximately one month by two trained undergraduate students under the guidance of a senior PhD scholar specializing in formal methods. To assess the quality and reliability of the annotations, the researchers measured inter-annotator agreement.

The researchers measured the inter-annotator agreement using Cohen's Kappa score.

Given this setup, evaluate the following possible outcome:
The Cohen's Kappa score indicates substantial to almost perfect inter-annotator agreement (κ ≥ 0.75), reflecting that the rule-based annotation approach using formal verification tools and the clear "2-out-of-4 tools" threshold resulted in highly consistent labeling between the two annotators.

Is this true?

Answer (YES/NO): YES